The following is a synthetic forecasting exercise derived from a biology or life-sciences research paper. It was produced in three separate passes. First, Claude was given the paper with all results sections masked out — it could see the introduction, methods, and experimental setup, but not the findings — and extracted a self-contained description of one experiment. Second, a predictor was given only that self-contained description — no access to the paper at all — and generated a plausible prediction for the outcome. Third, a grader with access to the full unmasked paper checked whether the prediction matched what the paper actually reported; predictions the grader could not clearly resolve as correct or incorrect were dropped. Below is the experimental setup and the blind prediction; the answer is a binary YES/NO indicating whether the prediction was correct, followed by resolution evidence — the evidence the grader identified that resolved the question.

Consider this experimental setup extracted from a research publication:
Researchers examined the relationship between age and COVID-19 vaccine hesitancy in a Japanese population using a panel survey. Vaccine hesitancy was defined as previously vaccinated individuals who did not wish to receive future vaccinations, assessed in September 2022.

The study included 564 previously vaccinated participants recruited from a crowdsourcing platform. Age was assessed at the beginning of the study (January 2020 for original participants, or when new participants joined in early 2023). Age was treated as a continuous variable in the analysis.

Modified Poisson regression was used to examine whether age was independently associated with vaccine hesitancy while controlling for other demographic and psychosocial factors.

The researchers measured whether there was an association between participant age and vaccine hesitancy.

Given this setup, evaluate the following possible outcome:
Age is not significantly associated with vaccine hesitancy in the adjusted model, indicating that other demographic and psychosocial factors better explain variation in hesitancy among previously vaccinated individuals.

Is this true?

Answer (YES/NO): NO